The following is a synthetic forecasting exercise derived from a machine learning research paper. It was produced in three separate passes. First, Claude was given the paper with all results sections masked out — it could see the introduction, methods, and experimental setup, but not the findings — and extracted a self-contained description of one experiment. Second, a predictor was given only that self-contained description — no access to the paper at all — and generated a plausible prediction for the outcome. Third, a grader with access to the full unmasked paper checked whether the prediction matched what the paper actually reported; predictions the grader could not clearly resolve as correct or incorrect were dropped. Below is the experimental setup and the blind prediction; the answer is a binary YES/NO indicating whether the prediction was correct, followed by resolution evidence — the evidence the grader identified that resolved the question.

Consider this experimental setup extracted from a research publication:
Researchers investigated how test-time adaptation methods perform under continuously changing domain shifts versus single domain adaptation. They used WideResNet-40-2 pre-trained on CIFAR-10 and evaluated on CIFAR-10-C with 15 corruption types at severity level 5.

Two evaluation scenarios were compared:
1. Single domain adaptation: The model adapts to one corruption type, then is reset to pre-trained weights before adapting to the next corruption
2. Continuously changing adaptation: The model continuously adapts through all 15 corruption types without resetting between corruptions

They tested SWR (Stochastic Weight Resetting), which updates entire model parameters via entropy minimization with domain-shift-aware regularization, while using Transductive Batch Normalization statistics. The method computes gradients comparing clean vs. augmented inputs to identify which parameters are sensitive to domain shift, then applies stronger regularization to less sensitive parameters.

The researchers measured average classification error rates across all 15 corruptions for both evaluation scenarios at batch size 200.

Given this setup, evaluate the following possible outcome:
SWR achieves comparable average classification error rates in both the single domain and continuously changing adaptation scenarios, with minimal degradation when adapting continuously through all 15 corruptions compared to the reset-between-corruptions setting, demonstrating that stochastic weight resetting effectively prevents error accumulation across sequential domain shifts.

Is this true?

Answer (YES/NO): NO